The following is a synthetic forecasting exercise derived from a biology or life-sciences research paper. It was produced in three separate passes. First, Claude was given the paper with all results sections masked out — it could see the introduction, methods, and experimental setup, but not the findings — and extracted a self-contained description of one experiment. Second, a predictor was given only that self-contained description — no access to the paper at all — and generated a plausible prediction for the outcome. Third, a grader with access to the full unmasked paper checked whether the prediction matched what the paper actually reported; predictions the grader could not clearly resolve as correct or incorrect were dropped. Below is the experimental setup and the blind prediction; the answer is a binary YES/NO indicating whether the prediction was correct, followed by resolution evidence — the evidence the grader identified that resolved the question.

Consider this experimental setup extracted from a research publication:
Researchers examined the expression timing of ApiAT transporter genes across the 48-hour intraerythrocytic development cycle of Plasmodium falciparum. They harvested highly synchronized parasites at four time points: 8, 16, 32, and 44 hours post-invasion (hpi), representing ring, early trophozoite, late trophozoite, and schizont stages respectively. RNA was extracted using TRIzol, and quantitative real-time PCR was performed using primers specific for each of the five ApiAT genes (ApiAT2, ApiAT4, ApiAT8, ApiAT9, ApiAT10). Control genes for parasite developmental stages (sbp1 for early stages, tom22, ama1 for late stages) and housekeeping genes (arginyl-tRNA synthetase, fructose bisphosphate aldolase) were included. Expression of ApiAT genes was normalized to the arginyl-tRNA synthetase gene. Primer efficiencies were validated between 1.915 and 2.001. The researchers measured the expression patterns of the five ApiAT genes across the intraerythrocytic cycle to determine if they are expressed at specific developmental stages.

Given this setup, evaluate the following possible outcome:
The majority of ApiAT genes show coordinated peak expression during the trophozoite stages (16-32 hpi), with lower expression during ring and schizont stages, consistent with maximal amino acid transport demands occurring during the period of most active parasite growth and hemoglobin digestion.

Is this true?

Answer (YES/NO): NO